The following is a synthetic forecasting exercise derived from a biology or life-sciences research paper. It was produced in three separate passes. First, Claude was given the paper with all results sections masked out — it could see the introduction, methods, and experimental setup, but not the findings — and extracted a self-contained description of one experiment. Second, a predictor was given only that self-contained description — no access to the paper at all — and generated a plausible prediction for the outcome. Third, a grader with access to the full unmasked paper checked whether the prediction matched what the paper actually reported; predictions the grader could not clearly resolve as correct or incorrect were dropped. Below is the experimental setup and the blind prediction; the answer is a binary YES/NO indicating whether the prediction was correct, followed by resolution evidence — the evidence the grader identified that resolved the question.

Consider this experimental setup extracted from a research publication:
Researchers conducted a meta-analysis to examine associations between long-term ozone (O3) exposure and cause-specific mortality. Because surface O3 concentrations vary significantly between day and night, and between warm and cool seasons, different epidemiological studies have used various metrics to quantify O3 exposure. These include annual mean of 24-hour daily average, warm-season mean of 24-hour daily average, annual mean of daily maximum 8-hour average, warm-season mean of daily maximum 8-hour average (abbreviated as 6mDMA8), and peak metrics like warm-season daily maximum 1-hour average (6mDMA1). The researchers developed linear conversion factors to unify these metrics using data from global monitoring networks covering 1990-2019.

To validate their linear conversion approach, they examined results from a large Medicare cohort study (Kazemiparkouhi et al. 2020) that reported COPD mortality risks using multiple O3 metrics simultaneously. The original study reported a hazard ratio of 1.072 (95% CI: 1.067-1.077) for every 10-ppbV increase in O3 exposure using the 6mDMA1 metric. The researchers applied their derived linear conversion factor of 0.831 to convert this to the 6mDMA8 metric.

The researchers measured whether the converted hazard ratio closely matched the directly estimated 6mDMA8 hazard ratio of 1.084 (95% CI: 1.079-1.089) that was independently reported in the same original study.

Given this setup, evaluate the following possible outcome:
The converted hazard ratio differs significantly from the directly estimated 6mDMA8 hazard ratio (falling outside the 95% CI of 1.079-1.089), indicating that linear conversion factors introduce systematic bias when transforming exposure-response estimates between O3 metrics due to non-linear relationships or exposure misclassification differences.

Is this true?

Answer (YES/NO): NO